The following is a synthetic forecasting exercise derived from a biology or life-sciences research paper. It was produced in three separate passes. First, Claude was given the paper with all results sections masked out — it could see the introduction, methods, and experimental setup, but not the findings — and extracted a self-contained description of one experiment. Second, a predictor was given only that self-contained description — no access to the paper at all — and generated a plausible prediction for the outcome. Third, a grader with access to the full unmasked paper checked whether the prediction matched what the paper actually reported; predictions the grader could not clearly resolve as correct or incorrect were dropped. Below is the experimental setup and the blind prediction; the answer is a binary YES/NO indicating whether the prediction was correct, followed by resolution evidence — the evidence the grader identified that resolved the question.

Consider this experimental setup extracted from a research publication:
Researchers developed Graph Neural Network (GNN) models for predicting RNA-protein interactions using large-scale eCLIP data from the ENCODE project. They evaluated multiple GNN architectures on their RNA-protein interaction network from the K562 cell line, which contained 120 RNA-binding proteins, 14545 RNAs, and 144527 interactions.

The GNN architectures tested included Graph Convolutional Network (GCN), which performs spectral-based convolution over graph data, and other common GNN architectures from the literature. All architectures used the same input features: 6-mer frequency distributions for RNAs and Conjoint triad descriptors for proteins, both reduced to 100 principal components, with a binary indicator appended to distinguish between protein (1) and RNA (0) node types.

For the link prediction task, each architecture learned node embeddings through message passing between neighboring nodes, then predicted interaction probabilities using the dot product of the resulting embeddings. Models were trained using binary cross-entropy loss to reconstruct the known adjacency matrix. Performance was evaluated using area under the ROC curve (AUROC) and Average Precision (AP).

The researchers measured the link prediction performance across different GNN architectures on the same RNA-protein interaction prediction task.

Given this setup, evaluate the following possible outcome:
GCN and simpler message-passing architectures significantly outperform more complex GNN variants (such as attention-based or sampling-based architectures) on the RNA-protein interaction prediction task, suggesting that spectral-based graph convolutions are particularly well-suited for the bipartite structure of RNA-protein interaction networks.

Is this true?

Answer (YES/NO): NO